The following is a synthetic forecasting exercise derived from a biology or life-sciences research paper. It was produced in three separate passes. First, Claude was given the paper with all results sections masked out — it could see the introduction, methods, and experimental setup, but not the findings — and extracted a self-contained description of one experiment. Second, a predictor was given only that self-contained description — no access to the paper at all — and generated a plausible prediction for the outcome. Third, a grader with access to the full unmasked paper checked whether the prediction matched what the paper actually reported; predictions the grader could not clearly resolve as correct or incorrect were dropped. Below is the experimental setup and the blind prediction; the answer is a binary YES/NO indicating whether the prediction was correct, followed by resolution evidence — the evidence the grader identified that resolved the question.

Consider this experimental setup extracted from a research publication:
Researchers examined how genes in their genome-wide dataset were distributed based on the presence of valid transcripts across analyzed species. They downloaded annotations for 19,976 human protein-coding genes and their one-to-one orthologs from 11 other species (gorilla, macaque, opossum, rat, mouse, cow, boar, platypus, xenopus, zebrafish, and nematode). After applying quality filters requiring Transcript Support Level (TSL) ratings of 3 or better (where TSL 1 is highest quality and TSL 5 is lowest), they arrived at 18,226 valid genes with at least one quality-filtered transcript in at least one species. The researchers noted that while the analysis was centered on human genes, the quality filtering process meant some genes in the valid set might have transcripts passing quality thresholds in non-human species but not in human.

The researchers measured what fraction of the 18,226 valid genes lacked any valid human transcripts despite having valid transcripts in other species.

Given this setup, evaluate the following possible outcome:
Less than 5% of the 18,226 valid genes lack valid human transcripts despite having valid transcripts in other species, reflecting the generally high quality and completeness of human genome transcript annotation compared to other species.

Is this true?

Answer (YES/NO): YES